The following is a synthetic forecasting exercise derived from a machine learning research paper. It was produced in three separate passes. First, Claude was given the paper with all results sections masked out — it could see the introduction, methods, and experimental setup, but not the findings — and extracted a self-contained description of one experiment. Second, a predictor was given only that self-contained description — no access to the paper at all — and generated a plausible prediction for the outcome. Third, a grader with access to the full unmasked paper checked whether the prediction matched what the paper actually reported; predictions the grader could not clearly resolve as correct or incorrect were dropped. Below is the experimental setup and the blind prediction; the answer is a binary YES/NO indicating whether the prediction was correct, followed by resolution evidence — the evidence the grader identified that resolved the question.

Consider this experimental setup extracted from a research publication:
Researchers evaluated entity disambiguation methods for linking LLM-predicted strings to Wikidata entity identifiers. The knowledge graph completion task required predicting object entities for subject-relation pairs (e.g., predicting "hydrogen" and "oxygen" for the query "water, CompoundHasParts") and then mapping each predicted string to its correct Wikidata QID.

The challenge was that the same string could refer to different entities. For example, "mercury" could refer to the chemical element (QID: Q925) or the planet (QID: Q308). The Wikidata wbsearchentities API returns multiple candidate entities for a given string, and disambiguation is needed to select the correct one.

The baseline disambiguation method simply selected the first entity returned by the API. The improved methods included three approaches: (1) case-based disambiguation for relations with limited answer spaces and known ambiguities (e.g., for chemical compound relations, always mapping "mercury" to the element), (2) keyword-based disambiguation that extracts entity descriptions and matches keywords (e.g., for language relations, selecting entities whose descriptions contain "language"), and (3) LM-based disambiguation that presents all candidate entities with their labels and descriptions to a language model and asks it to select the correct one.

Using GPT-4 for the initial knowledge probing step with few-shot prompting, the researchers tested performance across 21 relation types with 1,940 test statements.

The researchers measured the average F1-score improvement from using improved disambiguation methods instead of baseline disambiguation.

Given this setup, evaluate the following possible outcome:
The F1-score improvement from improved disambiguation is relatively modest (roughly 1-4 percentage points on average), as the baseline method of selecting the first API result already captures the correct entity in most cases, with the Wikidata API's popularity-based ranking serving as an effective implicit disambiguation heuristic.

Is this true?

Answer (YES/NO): YES